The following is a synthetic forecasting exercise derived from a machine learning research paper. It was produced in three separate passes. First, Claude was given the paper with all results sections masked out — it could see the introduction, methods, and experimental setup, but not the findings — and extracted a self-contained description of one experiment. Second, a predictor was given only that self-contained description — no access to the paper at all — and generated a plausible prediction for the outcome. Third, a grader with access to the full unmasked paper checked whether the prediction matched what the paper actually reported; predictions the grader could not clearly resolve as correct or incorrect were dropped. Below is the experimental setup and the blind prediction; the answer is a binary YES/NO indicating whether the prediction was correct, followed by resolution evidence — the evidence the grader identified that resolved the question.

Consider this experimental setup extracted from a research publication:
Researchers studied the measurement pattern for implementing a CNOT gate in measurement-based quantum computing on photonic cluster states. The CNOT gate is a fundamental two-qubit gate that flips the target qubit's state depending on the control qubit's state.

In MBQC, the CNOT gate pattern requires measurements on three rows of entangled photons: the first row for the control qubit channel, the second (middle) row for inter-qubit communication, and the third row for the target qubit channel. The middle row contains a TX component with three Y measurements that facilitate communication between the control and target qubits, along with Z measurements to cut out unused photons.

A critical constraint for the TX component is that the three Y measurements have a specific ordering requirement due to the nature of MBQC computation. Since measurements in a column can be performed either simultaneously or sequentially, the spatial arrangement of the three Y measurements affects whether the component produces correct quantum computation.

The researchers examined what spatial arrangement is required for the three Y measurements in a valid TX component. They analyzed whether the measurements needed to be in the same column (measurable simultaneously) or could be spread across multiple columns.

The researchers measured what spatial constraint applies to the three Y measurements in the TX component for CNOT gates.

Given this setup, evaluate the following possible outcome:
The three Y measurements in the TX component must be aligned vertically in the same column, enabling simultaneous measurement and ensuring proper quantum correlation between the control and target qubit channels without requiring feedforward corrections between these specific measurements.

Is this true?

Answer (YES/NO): YES